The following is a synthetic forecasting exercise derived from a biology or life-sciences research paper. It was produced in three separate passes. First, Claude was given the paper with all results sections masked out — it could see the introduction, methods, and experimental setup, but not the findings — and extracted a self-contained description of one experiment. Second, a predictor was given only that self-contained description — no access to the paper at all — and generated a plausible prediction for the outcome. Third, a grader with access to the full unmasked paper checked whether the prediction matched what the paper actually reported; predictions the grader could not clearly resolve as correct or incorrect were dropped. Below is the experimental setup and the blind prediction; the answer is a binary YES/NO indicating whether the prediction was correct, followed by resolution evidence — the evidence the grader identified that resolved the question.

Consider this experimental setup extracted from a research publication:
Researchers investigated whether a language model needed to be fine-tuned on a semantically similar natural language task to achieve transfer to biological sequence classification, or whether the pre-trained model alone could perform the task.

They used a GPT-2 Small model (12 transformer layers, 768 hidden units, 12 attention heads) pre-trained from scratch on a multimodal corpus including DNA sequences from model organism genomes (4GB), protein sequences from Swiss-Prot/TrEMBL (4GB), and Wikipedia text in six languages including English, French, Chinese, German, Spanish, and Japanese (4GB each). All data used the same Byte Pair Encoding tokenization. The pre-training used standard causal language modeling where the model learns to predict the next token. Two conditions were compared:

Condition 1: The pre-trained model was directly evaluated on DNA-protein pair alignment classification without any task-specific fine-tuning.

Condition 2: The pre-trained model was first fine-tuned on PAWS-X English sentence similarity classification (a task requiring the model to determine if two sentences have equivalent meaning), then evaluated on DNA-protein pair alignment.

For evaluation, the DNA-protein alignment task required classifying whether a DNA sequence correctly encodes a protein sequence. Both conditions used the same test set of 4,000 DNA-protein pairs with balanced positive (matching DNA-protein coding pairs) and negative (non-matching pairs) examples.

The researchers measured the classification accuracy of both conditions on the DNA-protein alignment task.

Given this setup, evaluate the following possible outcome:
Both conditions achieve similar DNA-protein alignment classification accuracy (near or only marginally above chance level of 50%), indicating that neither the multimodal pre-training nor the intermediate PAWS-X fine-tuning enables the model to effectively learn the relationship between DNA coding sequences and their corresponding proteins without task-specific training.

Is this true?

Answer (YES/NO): NO